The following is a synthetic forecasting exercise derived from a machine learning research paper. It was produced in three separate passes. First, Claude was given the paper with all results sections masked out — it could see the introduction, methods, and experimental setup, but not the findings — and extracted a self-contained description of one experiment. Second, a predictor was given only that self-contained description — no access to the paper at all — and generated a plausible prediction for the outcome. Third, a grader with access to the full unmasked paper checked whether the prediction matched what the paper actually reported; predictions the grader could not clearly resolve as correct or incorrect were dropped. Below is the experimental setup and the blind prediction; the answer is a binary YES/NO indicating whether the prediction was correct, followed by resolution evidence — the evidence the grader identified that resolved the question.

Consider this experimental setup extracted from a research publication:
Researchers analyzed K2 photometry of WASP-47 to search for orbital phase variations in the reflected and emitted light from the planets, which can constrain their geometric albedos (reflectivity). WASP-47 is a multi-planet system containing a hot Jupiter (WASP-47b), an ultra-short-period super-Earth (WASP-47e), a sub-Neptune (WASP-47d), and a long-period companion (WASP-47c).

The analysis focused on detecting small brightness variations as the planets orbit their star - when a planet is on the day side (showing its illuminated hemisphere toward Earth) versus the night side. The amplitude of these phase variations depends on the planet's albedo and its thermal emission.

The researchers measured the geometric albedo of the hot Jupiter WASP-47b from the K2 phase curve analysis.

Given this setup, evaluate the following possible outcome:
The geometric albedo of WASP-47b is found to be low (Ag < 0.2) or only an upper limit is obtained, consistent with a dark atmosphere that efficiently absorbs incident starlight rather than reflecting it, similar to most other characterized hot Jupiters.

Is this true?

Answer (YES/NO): YES